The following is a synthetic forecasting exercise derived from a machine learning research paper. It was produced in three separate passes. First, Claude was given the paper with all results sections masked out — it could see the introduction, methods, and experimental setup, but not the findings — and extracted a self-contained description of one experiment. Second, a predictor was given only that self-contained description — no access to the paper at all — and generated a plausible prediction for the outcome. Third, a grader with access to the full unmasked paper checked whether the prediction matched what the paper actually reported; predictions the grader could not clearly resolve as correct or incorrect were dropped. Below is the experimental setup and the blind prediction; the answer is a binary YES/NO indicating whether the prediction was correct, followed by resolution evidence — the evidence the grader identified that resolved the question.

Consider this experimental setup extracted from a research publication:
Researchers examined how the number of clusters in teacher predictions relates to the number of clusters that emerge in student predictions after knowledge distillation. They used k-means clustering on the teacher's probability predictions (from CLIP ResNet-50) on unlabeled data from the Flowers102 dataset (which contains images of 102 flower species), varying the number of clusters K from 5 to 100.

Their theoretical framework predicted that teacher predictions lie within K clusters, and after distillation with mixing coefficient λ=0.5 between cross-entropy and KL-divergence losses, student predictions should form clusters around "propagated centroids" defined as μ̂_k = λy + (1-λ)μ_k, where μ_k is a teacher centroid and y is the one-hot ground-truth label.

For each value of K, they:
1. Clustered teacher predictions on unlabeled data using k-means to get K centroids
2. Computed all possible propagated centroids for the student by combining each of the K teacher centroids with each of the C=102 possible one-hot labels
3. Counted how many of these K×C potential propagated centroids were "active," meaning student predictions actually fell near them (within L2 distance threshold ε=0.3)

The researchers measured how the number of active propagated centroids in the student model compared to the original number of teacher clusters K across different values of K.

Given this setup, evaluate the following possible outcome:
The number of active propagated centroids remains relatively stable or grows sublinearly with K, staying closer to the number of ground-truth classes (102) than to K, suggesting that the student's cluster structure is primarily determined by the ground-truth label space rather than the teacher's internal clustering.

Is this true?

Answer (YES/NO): NO